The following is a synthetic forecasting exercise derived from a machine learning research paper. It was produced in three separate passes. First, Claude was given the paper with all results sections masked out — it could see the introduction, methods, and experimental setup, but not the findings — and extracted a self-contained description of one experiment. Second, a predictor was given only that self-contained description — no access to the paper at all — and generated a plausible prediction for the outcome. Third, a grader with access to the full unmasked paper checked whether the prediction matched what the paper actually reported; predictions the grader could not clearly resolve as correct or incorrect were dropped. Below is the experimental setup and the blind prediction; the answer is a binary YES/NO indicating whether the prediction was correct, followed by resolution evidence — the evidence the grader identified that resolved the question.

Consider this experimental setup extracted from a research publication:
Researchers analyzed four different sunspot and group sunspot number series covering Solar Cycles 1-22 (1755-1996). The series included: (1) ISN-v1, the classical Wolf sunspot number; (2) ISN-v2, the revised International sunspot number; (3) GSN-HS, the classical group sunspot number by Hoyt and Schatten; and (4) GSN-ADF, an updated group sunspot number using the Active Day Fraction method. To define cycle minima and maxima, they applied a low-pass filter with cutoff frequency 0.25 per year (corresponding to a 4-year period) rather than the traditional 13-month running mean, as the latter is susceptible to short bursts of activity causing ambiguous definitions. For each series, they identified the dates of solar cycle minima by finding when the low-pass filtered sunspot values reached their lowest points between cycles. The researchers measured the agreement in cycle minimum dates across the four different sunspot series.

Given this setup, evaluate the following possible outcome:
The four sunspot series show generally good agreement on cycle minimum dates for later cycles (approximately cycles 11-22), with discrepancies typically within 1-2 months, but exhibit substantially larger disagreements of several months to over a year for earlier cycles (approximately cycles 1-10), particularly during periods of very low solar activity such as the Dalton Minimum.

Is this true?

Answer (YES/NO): NO